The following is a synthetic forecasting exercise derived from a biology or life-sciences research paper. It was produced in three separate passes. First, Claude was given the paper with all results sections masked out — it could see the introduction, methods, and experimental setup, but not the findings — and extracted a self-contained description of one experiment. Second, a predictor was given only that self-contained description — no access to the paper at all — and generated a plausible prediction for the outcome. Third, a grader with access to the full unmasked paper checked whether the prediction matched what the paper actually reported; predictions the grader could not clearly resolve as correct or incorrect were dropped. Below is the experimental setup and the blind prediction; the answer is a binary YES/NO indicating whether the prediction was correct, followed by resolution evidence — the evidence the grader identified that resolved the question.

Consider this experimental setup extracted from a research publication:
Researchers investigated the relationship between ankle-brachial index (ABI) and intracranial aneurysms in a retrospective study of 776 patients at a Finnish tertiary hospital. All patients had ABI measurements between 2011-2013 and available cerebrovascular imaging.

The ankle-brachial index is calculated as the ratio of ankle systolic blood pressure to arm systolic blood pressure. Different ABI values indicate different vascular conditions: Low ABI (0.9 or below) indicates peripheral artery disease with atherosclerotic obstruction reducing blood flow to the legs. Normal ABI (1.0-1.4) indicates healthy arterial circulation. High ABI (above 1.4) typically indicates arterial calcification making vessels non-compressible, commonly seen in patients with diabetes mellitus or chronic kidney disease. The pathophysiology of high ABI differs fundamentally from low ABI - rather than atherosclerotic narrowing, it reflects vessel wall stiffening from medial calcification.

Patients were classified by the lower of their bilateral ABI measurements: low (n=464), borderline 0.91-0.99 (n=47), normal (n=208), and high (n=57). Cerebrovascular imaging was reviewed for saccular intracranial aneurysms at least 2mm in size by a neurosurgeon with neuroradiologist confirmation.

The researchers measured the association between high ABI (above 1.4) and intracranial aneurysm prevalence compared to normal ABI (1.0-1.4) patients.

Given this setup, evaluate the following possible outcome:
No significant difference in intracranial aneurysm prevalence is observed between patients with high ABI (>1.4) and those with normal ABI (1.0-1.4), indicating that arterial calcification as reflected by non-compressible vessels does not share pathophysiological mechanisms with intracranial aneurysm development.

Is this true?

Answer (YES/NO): YES